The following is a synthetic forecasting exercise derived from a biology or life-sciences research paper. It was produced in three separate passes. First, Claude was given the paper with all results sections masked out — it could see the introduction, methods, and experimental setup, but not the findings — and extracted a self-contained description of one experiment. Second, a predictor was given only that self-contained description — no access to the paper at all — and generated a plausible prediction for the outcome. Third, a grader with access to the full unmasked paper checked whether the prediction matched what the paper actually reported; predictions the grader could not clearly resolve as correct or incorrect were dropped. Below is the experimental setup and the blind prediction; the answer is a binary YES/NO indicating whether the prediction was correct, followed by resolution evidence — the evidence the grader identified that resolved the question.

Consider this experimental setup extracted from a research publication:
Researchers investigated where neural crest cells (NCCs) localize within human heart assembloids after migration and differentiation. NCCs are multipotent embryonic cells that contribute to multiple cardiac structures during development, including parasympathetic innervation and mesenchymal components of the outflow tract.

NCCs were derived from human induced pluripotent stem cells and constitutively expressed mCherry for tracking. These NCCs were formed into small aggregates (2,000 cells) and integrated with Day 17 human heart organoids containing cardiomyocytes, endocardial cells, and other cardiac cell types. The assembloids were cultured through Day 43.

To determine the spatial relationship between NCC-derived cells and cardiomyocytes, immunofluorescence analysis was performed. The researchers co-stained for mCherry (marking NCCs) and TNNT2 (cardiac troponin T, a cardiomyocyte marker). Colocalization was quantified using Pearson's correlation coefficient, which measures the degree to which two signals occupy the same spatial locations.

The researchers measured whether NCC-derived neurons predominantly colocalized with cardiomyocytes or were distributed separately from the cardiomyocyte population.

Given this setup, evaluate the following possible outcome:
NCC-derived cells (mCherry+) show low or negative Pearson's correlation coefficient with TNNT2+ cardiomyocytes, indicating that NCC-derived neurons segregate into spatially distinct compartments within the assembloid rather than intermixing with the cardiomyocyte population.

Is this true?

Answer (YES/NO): NO